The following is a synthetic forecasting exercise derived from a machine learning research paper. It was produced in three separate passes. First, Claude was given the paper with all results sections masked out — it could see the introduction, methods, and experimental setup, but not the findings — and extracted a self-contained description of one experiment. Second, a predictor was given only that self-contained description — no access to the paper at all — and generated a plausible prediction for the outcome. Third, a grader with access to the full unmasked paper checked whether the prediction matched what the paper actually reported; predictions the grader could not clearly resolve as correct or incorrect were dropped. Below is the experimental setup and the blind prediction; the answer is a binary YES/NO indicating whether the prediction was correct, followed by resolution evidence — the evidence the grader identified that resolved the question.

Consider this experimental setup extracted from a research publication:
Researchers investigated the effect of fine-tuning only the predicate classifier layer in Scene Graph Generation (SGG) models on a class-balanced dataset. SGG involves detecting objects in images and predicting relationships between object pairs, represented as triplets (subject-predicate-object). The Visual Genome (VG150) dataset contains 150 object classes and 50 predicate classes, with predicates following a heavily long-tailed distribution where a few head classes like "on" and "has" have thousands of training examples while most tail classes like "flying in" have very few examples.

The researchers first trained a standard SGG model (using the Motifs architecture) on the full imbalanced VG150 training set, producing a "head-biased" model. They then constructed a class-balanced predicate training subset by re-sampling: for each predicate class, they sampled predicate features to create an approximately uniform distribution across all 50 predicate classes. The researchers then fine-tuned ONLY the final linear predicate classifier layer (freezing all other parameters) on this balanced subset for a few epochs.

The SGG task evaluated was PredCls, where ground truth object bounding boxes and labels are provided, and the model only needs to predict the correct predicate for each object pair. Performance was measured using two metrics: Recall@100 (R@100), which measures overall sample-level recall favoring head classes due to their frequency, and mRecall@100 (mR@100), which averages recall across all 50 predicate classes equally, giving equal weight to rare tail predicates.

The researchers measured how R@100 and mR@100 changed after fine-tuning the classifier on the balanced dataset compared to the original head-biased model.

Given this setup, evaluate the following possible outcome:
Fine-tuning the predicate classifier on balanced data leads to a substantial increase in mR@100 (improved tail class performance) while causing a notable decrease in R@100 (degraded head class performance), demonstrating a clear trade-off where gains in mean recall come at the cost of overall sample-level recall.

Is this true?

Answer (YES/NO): YES